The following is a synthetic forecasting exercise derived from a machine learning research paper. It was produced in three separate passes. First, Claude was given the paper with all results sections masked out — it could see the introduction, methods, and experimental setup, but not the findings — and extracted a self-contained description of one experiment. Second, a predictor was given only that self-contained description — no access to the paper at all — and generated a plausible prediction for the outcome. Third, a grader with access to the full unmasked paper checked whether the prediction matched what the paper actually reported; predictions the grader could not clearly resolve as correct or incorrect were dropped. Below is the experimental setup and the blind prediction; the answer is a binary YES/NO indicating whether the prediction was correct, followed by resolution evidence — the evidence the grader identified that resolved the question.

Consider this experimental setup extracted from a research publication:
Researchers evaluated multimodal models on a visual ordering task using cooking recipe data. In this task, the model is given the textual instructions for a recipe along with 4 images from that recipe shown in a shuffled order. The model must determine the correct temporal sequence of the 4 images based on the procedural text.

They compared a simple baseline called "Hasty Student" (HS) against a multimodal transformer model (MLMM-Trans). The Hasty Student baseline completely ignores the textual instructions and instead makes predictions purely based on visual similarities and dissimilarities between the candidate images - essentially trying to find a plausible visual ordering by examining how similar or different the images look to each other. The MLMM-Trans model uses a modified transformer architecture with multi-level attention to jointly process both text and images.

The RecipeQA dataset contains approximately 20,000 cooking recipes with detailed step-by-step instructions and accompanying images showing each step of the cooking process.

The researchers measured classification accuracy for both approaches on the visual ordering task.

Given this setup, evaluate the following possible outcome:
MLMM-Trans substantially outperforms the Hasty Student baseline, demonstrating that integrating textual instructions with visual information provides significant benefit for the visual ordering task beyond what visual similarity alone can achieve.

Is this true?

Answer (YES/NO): YES